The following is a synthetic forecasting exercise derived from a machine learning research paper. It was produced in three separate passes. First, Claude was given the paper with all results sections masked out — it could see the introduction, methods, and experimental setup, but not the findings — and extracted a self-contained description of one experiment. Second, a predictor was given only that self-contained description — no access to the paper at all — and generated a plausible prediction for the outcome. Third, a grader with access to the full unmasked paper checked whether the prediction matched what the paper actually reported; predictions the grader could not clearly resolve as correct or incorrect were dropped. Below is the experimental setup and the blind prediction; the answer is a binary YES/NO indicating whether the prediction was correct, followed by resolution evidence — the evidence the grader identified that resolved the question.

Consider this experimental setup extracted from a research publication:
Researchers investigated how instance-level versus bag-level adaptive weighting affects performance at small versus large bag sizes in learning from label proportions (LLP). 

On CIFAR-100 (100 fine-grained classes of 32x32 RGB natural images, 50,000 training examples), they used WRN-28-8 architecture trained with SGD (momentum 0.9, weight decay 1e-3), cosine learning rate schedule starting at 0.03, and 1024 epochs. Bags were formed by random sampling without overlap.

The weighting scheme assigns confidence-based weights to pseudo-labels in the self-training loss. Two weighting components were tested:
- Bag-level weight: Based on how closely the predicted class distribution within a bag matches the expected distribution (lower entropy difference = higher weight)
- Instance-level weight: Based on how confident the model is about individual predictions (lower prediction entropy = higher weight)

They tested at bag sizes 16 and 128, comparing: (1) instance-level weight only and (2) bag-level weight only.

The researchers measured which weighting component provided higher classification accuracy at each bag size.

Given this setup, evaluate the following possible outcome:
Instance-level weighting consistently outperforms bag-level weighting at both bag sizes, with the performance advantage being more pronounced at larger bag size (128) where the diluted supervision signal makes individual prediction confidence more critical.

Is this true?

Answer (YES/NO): YES